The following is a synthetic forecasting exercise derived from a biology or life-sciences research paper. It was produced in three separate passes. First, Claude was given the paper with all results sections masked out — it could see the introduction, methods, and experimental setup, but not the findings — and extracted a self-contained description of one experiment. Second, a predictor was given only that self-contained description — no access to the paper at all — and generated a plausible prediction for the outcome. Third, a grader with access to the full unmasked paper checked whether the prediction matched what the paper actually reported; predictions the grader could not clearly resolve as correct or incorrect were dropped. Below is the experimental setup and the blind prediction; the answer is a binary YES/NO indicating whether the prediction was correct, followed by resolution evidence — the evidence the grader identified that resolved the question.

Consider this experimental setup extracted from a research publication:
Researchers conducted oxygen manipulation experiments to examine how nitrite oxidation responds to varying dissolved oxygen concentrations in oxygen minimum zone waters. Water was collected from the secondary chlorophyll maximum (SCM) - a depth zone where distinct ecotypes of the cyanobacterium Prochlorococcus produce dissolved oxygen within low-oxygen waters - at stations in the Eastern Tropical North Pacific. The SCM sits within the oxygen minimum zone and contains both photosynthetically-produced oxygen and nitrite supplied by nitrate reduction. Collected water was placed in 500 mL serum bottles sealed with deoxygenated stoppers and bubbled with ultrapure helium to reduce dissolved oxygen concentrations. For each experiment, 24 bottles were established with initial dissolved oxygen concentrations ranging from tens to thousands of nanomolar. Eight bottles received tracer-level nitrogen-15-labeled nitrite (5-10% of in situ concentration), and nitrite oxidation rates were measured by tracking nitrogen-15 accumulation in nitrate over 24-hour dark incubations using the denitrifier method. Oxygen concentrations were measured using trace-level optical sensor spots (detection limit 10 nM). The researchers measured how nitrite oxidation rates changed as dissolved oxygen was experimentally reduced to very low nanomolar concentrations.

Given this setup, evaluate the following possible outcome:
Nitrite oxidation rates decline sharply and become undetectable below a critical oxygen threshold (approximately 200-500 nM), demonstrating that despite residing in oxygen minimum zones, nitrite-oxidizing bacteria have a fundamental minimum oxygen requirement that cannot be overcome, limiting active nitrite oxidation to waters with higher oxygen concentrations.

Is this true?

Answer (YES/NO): NO